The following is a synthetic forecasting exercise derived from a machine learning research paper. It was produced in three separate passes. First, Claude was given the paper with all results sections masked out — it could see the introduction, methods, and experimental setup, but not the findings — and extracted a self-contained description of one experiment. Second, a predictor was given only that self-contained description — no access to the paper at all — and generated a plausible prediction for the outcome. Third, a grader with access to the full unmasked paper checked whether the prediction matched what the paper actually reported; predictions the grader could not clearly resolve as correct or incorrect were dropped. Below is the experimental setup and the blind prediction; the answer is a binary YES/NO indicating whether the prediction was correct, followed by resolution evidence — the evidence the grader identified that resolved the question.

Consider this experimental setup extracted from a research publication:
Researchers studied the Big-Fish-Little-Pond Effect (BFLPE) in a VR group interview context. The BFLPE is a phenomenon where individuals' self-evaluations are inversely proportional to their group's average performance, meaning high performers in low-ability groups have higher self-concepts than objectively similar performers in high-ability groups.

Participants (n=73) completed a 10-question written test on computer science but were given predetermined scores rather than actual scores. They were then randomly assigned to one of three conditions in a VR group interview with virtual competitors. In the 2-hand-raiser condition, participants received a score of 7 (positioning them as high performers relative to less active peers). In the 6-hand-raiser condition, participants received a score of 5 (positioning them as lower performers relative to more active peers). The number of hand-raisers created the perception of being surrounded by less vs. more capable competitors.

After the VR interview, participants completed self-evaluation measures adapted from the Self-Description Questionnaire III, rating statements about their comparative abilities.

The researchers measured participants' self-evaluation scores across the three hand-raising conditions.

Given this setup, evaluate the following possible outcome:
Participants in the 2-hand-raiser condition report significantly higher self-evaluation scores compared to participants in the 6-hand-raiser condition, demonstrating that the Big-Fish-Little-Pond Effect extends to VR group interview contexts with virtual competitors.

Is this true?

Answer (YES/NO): NO